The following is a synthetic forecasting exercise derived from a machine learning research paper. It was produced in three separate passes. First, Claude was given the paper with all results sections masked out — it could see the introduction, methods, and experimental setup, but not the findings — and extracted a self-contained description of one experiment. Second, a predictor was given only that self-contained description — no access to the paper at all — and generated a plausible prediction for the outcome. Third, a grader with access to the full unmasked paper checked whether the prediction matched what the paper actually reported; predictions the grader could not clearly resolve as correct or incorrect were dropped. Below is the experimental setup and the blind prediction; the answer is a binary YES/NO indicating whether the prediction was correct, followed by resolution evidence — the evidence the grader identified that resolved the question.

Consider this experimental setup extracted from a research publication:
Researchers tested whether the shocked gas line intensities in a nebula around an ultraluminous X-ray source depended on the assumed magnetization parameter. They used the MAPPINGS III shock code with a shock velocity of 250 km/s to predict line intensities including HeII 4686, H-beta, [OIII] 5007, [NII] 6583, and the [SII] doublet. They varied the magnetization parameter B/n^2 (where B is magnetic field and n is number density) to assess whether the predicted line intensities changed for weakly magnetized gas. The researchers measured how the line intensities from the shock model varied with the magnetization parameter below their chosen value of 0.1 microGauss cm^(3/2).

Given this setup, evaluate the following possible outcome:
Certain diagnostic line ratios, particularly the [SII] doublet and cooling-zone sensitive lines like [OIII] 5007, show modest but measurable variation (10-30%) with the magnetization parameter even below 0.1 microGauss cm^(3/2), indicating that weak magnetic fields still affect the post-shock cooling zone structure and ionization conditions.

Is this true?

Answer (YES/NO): NO